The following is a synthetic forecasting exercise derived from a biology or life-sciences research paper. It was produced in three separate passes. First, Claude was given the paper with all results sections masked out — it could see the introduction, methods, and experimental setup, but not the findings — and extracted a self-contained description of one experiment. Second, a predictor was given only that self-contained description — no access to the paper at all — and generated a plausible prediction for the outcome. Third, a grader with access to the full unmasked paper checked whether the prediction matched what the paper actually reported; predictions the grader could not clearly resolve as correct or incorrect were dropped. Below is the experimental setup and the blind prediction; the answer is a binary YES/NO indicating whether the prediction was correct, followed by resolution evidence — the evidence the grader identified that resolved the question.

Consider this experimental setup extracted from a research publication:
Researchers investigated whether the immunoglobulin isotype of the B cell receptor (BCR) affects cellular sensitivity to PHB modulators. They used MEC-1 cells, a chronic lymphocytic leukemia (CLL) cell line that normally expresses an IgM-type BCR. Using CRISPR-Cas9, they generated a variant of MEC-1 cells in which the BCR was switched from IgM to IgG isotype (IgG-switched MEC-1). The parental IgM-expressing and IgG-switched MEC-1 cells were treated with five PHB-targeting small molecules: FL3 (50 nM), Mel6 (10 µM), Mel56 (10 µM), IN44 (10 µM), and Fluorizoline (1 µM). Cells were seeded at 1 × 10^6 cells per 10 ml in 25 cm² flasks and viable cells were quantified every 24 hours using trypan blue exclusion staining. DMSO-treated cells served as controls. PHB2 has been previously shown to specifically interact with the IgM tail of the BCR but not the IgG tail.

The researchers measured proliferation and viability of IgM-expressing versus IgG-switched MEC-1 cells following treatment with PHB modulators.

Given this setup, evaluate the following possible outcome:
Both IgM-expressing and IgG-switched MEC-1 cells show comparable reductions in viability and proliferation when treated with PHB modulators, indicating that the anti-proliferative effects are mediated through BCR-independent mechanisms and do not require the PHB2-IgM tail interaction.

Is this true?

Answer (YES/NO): NO